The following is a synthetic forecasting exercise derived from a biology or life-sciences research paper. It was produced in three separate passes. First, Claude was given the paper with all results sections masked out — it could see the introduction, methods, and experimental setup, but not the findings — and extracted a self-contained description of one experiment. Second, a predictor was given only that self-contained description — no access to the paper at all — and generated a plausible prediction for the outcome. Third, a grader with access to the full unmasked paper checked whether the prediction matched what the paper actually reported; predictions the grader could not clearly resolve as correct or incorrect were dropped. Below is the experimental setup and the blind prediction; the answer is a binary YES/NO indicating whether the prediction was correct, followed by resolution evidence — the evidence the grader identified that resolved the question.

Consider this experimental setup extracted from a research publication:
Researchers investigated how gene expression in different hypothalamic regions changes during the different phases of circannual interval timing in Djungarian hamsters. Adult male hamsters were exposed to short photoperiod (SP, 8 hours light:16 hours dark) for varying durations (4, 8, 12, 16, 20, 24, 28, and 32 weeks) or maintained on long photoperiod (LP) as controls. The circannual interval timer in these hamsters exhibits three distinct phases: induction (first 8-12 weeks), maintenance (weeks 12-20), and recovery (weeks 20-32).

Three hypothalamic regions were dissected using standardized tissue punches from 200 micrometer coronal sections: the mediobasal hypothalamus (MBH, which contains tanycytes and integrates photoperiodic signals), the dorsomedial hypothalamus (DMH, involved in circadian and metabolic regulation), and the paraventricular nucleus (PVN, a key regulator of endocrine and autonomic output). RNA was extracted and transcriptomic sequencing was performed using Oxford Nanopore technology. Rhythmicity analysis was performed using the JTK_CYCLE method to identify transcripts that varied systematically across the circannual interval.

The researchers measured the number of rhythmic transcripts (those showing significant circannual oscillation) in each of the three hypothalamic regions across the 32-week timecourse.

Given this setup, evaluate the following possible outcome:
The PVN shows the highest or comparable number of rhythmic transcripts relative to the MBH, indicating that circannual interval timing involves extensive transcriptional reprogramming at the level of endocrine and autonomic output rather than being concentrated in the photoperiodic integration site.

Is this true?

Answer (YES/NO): YES